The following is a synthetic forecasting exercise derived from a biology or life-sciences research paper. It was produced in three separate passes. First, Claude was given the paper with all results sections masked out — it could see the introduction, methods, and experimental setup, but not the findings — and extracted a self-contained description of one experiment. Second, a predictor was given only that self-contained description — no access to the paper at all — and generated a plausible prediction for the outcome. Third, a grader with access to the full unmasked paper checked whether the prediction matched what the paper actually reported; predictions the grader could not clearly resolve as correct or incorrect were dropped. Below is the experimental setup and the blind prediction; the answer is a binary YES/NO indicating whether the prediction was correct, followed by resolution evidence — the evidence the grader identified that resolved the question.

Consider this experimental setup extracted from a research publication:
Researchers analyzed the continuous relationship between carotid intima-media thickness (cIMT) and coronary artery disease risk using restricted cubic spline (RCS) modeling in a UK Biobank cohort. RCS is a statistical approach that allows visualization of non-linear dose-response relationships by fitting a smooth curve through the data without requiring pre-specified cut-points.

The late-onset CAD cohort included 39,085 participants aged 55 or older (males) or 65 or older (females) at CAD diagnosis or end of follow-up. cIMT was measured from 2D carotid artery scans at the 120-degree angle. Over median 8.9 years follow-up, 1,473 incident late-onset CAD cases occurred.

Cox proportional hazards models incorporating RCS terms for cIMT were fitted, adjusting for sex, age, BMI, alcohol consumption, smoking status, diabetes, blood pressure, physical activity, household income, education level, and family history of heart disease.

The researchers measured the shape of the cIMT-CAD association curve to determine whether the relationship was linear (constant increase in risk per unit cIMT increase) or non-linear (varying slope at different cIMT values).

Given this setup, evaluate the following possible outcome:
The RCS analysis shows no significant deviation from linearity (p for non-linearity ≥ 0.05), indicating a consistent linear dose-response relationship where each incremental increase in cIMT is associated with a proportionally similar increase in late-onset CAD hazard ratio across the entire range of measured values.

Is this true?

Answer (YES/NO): YES